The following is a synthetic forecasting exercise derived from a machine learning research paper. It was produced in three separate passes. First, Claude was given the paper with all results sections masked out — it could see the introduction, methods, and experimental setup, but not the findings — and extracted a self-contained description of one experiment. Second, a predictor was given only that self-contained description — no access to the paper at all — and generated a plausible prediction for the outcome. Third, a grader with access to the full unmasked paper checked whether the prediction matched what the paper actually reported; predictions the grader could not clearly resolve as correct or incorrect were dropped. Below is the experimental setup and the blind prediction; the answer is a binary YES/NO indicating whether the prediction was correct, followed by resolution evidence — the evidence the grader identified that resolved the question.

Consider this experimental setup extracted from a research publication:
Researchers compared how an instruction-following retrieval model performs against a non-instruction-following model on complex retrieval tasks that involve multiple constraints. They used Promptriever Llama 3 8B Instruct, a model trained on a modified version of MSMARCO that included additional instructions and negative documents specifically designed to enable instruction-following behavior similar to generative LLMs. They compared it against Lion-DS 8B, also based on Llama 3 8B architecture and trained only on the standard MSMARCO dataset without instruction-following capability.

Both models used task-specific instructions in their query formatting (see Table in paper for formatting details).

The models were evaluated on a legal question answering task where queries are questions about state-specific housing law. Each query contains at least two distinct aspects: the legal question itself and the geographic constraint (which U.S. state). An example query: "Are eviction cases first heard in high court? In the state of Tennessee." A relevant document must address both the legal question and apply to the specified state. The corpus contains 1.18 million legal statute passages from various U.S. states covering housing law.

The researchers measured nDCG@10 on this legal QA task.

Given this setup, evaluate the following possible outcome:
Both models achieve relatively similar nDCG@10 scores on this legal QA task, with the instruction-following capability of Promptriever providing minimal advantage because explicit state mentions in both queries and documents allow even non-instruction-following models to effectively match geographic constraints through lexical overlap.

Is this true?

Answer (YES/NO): NO